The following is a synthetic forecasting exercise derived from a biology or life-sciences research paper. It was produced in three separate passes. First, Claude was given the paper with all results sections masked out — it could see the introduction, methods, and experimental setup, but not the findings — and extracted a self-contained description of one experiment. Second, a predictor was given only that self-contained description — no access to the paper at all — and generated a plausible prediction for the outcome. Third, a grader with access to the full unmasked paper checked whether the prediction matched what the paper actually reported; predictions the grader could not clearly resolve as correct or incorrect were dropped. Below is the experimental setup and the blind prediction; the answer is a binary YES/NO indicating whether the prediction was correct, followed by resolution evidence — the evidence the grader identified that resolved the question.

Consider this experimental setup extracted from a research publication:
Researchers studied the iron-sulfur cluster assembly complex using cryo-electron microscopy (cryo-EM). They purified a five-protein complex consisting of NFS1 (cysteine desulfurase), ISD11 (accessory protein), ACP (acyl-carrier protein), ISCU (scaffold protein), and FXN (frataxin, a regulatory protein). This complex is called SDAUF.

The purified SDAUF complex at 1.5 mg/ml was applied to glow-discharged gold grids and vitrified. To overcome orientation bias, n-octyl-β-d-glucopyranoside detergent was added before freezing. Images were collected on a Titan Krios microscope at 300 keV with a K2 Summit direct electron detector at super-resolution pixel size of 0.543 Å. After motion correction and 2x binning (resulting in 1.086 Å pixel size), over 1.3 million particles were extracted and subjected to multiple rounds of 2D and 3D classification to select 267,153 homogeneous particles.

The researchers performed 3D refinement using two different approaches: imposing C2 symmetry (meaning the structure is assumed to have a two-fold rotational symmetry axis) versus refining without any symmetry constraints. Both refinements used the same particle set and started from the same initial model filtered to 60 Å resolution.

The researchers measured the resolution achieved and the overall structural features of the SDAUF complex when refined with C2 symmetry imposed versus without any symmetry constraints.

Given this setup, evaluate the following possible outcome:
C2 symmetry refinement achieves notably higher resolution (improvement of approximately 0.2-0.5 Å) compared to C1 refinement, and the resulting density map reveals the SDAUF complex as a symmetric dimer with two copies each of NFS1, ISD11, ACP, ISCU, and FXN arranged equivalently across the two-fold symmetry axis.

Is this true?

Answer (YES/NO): YES